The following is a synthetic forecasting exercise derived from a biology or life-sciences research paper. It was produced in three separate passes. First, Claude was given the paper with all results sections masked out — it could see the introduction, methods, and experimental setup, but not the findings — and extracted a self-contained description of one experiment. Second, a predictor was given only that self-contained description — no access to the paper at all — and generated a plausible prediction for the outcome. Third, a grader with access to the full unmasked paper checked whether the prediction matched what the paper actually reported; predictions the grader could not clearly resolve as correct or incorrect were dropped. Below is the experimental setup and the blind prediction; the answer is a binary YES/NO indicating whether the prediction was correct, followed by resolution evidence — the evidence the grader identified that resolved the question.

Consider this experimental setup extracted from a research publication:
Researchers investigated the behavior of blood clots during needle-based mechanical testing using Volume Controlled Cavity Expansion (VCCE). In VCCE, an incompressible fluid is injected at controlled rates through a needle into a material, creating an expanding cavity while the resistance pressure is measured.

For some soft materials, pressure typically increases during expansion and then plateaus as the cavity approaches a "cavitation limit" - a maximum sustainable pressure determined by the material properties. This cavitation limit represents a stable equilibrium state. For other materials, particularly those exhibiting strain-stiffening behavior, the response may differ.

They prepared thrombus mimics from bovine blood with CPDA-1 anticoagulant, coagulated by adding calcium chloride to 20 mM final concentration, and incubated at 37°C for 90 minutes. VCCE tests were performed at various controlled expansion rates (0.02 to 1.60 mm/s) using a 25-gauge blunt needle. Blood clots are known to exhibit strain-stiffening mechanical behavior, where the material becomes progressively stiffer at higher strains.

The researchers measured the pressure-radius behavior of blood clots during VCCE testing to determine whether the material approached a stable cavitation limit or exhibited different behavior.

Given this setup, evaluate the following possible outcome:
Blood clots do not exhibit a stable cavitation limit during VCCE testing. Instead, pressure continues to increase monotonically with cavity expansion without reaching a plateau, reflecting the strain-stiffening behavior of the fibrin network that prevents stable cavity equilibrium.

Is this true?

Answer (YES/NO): YES